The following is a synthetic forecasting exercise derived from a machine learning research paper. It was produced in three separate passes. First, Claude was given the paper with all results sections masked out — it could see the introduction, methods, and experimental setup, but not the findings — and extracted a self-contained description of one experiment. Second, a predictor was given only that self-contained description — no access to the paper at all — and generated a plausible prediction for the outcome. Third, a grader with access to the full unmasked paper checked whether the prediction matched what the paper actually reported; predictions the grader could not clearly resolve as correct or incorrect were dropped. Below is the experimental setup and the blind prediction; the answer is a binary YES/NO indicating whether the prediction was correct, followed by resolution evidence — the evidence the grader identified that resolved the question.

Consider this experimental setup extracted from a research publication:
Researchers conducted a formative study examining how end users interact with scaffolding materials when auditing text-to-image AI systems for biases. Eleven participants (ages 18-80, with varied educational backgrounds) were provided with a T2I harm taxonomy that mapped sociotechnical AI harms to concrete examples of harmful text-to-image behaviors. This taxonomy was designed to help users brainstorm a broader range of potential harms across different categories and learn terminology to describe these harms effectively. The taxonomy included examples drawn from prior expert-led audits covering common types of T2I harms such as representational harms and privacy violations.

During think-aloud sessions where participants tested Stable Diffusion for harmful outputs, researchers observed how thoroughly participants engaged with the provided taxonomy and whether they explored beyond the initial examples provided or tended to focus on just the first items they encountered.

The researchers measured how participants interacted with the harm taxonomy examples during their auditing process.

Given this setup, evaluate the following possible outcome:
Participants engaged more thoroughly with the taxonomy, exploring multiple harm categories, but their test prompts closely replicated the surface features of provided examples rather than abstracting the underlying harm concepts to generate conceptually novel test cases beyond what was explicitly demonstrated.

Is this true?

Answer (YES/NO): NO